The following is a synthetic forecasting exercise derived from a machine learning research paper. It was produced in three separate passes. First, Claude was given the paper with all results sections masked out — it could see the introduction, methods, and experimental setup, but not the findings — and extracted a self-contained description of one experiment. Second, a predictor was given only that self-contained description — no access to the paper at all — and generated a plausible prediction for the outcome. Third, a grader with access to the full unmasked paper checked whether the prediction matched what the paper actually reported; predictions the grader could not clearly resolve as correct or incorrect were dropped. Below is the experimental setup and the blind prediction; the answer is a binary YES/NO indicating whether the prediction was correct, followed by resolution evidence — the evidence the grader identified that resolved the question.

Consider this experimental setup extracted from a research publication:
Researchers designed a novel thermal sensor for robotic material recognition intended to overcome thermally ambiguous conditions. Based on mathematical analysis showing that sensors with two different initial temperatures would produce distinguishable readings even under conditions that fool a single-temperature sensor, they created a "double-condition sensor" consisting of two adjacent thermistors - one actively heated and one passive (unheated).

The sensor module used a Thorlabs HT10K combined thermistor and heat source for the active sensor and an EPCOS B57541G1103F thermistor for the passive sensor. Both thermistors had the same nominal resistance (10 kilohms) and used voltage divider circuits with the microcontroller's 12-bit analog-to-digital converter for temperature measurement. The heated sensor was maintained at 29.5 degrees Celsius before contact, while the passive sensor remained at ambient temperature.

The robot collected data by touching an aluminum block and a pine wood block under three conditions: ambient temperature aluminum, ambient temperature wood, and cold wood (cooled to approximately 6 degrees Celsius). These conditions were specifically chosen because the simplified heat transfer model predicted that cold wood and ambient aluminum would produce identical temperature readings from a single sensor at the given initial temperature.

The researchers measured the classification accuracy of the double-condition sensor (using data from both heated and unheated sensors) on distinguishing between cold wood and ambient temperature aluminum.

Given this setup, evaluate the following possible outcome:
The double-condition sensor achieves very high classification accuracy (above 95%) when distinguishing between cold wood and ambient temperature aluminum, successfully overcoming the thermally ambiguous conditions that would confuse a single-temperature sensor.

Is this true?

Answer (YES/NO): YES